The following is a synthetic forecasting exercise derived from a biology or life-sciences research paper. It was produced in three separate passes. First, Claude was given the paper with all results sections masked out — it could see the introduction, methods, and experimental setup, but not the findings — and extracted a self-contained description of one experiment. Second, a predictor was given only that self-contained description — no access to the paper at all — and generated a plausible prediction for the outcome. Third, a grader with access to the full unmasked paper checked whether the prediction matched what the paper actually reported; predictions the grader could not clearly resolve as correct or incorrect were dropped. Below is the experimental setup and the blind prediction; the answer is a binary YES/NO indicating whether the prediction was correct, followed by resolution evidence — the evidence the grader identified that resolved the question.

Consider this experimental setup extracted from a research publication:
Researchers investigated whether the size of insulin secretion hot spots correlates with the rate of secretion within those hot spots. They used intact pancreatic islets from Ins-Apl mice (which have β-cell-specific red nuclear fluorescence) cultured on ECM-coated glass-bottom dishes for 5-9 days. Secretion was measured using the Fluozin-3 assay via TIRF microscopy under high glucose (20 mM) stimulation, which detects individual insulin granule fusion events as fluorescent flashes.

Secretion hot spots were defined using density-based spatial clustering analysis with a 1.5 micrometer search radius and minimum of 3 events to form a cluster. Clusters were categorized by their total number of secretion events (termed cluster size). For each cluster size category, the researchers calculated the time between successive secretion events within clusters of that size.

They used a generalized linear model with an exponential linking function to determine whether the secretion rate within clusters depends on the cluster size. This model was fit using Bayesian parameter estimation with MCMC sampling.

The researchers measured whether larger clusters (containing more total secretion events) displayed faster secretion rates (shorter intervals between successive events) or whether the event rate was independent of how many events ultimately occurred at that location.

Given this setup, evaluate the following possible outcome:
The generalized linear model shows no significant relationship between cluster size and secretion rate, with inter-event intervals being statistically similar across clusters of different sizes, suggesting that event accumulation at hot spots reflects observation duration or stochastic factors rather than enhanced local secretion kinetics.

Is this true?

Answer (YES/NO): NO